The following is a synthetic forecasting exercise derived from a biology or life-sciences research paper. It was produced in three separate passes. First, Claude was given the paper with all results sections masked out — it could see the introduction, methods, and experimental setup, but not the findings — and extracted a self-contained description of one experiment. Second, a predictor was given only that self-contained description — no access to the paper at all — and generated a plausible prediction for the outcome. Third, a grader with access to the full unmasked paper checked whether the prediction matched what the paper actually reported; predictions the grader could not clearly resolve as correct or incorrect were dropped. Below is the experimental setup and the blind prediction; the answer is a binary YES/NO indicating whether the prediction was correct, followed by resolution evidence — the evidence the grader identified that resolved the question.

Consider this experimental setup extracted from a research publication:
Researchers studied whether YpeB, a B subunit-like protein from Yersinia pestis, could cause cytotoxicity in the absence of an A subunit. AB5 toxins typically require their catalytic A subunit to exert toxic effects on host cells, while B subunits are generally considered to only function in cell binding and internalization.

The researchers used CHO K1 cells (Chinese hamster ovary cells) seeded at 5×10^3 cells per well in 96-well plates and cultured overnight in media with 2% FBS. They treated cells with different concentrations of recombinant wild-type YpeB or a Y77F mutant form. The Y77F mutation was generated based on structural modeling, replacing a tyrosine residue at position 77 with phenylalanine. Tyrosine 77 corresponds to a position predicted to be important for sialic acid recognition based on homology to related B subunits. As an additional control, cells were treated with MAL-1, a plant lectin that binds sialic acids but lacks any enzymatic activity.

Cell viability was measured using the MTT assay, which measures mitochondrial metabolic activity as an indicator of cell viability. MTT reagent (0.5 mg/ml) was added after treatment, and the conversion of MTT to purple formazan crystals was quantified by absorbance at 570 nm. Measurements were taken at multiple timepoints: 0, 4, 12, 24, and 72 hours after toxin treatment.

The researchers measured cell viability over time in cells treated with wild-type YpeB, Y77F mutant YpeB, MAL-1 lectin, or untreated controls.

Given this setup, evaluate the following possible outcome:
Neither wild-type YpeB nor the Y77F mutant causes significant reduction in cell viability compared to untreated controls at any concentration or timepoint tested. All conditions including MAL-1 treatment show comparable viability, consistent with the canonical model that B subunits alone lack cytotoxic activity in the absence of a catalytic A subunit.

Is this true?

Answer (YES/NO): NO